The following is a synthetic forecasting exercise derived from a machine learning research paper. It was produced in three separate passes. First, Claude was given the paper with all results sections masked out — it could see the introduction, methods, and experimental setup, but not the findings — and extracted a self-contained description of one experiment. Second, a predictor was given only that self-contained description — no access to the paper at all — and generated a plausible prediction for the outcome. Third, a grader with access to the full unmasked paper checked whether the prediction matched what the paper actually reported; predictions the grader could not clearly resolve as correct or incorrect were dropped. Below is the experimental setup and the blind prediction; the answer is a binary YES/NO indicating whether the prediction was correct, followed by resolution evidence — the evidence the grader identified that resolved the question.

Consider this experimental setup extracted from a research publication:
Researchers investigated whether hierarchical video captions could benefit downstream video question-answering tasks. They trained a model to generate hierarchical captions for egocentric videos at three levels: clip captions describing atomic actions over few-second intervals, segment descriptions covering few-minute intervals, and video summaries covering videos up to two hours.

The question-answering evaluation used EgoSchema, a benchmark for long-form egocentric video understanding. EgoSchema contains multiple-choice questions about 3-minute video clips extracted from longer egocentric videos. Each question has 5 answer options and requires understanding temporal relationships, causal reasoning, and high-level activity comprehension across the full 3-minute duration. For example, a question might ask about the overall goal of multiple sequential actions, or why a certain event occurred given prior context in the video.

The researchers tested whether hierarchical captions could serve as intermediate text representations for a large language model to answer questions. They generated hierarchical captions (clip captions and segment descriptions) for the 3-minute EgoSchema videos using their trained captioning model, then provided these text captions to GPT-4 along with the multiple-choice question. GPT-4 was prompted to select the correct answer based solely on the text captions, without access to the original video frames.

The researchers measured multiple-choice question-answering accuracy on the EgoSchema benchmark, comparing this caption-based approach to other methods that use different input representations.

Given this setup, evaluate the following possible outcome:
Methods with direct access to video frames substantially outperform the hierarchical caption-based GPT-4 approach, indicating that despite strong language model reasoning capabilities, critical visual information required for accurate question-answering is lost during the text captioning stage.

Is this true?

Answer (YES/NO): NO